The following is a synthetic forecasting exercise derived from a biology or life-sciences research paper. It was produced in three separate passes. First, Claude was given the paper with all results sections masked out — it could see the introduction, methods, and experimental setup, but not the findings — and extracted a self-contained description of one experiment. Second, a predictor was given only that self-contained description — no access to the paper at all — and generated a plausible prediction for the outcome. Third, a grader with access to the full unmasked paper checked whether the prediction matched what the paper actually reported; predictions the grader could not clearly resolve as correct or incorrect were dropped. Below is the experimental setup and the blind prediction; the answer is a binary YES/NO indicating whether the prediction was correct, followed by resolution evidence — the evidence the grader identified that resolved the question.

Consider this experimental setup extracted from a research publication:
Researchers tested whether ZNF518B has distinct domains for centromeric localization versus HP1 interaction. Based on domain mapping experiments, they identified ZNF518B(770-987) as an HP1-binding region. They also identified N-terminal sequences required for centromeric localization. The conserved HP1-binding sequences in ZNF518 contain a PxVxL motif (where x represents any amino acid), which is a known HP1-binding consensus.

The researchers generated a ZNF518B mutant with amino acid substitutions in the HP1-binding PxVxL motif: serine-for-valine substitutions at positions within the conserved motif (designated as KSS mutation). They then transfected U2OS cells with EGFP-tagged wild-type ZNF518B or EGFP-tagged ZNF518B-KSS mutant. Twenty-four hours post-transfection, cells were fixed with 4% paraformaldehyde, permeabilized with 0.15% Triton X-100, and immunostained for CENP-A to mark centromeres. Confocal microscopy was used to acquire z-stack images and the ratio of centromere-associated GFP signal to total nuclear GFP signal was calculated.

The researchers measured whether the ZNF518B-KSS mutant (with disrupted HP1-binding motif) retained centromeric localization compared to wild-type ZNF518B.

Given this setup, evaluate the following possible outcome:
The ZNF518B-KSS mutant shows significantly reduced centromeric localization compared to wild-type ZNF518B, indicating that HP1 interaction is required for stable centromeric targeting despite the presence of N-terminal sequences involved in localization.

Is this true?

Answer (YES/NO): YES